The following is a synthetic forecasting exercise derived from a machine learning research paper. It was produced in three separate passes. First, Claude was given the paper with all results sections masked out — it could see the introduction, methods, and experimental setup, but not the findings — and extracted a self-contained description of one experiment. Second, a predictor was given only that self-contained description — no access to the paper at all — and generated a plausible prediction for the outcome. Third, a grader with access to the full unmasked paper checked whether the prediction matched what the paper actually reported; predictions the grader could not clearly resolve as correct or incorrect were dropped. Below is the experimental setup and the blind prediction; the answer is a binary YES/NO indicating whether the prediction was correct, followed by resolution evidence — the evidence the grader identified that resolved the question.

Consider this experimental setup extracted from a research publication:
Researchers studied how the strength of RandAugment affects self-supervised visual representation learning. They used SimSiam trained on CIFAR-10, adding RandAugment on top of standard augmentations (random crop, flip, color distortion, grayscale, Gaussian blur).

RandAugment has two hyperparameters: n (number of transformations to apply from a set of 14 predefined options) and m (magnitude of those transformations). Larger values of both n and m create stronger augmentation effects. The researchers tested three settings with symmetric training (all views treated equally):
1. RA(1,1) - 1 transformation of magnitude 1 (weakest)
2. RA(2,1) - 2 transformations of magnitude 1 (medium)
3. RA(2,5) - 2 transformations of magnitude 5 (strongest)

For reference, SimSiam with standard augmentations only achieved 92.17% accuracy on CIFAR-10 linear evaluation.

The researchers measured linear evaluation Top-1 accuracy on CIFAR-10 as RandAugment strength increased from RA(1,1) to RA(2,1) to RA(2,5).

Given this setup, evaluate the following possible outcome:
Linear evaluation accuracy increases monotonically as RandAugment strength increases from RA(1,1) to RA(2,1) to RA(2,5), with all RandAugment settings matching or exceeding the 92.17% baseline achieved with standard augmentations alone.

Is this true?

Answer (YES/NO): NO